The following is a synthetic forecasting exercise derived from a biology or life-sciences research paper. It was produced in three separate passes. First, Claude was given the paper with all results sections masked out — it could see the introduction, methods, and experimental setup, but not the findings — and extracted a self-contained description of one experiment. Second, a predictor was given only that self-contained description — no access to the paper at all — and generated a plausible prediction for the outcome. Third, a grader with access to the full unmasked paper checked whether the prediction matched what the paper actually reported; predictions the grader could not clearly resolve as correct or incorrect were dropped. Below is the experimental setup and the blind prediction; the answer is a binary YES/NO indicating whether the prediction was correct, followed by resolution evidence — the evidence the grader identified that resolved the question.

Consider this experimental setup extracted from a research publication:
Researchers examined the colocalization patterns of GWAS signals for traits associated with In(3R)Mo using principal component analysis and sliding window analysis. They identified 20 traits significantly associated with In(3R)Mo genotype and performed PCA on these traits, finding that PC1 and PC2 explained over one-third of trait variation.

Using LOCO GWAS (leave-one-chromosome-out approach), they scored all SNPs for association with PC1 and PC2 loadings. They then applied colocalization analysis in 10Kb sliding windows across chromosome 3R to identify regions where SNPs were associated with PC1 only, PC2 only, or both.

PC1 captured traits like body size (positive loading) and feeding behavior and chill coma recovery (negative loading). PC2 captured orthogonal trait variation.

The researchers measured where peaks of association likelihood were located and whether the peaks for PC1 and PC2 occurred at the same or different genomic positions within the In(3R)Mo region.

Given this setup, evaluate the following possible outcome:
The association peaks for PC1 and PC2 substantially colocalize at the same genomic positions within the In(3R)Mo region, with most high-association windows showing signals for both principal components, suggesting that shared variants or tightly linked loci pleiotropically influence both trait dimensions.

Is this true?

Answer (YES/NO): NO